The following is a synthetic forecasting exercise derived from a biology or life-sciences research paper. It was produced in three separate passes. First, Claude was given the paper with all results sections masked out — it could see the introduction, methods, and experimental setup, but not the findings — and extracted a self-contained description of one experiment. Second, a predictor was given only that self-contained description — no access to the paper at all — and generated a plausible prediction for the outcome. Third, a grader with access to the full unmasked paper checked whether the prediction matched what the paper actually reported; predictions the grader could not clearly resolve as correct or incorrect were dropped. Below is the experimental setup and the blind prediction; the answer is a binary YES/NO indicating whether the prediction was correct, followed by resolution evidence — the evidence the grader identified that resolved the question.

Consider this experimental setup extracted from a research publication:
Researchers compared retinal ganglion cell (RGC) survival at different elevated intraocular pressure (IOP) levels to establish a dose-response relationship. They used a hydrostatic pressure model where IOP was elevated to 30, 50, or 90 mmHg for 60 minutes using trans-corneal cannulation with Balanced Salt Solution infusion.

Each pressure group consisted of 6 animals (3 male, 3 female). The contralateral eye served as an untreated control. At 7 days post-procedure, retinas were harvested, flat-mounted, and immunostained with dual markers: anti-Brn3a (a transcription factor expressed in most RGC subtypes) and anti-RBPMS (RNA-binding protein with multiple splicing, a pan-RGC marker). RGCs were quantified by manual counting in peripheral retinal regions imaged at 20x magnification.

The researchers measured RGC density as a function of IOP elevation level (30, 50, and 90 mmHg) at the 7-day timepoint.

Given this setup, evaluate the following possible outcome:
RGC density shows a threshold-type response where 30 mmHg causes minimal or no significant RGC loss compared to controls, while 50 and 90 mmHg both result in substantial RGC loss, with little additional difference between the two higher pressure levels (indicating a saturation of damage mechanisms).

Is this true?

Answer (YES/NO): NO